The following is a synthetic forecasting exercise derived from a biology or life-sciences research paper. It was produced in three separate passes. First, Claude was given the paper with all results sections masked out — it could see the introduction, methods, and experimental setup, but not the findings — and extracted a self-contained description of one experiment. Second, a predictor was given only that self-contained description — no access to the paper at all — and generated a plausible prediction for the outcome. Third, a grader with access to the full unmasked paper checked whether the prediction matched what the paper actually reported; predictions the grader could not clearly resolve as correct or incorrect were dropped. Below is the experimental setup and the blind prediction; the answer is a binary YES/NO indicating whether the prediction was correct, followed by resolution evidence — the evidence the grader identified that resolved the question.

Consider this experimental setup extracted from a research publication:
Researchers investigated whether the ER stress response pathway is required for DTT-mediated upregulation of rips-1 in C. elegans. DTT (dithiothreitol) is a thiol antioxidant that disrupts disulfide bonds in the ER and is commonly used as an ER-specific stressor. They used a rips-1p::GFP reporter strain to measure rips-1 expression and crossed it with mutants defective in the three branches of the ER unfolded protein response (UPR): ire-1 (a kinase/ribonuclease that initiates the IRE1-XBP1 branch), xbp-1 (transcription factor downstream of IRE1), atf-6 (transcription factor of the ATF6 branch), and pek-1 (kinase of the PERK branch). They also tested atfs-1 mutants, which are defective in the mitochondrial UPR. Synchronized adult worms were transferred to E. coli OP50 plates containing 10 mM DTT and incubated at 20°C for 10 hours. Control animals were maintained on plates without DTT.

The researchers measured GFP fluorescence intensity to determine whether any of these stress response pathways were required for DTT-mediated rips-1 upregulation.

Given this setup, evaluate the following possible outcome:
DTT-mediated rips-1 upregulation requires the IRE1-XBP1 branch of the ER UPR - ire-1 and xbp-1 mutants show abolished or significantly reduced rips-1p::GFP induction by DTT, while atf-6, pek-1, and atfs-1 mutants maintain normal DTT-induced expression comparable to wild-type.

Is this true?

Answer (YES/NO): NO